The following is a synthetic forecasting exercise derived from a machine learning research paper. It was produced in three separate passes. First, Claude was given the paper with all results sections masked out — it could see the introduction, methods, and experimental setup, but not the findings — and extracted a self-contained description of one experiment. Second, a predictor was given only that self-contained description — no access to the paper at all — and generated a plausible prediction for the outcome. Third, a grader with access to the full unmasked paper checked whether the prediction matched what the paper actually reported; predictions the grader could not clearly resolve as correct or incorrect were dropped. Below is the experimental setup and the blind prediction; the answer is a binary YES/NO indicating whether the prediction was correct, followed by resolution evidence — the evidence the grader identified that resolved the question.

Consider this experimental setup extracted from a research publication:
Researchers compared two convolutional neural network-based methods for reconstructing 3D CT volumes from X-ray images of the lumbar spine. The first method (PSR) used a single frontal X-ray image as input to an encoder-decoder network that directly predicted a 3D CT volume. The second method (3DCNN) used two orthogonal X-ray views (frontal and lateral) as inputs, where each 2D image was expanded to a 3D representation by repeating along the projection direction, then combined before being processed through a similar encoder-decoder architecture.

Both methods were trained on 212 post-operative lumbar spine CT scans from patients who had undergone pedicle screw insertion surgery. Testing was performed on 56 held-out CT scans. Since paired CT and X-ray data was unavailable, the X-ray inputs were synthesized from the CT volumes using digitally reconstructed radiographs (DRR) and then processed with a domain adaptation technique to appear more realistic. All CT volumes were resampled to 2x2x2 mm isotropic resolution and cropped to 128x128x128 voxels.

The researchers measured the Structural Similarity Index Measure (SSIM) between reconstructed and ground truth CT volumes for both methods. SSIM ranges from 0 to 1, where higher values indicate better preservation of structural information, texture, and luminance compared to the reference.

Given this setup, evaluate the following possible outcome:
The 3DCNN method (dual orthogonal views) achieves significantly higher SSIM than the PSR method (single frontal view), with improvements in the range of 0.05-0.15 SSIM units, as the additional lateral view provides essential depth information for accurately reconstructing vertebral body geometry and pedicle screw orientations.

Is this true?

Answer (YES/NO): NO